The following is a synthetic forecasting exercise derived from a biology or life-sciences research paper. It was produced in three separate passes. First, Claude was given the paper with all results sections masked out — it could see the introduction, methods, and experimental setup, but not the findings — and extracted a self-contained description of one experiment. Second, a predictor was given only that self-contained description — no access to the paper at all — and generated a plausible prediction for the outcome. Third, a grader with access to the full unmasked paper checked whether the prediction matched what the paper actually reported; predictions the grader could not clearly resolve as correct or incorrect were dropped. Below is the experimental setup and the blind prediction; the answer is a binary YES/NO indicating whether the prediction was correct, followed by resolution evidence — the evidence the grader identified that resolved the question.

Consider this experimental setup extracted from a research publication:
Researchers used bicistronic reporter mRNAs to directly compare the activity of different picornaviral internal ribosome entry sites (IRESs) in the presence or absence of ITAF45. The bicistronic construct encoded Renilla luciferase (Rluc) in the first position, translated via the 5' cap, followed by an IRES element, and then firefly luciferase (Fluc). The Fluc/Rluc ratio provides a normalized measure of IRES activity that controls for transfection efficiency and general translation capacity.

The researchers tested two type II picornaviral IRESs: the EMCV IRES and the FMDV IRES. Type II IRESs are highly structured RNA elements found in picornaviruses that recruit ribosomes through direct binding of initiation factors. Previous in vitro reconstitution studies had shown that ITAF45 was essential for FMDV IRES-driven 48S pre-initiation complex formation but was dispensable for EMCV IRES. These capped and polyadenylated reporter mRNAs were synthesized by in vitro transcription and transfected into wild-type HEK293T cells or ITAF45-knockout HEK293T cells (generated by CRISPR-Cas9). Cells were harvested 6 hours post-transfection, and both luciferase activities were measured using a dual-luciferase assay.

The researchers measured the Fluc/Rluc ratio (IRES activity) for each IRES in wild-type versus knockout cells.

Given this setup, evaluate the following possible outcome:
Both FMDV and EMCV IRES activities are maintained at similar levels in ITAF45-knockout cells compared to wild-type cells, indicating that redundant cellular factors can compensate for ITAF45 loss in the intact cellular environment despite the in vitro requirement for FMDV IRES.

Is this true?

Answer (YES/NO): NO